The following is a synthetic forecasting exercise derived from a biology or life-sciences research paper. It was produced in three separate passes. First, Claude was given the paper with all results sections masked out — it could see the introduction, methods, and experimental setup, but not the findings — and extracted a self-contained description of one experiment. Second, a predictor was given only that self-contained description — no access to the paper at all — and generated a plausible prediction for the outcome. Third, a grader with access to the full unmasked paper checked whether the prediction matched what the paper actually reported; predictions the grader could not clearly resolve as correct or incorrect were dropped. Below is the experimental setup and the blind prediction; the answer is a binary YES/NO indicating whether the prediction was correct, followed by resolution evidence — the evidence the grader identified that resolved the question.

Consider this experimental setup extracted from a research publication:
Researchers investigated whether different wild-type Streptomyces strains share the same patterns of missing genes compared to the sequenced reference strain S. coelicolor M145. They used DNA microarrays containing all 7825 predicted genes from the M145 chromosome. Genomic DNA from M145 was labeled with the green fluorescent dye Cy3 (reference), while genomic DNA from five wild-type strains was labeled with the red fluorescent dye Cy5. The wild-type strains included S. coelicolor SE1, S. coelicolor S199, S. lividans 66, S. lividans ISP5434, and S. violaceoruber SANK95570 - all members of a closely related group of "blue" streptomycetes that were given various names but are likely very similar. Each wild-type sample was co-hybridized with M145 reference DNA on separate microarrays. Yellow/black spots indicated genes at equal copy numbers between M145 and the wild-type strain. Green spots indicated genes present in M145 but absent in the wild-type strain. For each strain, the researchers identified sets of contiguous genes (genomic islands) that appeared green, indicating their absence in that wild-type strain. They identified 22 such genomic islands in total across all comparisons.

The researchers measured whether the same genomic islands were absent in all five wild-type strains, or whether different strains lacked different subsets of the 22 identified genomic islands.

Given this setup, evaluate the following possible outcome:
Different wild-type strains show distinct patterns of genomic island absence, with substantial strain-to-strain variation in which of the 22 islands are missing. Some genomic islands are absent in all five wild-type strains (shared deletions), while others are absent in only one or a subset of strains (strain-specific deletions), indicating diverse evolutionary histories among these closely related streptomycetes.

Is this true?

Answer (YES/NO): YES